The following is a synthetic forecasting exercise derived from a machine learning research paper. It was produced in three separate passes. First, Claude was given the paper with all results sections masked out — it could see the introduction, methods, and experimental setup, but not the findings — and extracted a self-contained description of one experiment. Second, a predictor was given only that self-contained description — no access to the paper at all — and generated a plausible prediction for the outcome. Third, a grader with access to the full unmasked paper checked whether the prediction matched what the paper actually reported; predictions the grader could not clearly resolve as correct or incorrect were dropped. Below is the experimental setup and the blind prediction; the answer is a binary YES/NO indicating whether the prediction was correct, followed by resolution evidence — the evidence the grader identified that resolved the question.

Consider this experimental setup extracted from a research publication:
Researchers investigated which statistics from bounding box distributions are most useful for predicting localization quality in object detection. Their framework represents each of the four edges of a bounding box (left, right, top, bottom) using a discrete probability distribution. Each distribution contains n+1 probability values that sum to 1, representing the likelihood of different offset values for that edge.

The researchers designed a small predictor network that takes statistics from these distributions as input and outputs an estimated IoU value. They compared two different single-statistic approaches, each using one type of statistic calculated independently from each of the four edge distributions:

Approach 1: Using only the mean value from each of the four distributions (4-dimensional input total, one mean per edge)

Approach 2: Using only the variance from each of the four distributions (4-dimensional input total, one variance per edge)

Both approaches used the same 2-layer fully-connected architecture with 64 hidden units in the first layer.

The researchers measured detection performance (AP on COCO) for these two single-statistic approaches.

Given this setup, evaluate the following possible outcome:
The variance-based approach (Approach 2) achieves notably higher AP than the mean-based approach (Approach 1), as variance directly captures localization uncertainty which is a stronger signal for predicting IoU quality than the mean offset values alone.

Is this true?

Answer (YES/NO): NO